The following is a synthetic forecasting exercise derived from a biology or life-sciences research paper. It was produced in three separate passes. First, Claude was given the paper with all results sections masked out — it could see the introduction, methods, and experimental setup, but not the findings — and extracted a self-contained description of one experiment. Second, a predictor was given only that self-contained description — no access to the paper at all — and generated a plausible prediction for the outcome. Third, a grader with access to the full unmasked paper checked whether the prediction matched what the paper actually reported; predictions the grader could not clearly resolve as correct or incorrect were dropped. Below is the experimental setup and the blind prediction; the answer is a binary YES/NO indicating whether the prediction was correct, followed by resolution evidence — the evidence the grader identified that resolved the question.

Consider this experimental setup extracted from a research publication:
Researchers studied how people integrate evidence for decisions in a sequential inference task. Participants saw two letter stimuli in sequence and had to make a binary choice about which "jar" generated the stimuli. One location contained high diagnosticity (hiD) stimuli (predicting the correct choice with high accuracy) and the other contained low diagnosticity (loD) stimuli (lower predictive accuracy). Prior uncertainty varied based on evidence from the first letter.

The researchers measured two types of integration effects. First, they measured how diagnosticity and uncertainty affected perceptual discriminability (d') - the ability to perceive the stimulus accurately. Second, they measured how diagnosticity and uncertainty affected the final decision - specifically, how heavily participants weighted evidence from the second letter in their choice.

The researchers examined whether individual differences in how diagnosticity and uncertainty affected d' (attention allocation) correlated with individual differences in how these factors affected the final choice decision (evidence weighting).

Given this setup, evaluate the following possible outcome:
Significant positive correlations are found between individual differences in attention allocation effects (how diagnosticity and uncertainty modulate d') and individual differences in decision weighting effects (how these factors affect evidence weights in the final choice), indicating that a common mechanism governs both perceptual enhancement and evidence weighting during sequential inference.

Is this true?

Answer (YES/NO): NO